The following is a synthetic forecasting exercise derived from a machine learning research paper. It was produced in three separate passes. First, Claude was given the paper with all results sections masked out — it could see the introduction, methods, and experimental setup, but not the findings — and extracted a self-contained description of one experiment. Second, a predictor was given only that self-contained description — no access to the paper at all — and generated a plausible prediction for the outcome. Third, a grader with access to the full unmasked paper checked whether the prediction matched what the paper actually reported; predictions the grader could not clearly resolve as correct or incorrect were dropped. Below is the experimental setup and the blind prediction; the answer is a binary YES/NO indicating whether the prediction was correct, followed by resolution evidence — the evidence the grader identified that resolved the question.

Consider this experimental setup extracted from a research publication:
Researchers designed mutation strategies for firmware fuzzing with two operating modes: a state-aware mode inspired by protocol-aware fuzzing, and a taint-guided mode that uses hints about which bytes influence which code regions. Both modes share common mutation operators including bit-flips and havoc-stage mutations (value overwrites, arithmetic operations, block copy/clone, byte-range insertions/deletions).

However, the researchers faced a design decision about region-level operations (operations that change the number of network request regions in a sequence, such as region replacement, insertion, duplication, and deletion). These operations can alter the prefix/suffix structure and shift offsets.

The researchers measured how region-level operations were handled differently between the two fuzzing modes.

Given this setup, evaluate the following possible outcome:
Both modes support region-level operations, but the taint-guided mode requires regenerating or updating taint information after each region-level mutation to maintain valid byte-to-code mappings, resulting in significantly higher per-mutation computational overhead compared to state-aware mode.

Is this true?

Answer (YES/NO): NO